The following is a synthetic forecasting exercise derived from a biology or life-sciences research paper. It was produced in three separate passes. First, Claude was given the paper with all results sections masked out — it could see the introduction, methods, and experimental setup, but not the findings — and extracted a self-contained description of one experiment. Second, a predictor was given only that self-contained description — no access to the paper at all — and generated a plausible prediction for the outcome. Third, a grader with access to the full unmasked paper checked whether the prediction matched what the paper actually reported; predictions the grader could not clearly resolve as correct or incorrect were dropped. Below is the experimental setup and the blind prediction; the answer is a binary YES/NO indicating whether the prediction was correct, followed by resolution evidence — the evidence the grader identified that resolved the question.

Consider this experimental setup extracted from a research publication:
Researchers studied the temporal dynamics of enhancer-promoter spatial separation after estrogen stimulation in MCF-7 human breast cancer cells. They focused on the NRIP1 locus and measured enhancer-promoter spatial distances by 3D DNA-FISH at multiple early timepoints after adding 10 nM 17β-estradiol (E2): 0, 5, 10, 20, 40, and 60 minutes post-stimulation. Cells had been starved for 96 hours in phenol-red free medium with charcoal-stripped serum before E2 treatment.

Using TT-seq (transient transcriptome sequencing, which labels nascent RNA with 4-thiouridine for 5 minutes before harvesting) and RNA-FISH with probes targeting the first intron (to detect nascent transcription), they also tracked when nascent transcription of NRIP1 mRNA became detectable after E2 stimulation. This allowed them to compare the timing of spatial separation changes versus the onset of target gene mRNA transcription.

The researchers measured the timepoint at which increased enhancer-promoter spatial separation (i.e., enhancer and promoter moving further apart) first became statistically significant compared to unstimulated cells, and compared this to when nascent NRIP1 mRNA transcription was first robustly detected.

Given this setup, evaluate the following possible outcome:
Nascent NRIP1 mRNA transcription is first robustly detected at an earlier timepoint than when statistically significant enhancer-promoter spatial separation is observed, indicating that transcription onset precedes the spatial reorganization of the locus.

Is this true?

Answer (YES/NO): NO